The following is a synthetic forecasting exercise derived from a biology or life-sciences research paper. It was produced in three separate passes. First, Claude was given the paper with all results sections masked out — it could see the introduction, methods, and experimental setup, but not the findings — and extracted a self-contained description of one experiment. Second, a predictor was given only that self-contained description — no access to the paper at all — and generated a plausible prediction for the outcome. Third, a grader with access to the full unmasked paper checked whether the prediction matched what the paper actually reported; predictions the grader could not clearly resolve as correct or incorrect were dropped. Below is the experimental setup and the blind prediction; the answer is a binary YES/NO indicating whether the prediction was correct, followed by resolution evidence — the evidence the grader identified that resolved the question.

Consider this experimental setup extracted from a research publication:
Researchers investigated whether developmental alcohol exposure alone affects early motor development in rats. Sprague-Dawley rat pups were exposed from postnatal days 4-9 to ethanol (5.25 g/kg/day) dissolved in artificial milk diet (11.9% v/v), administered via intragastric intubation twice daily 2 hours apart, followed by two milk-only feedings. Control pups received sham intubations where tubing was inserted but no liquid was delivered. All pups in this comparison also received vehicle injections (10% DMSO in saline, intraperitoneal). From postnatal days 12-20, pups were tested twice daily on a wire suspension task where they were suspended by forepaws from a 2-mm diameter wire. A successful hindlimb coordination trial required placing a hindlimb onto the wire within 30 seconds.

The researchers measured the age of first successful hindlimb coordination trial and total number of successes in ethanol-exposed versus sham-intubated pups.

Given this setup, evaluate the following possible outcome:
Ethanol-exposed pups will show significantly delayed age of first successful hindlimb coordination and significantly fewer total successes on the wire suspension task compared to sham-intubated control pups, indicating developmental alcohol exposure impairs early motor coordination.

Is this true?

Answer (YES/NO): NO